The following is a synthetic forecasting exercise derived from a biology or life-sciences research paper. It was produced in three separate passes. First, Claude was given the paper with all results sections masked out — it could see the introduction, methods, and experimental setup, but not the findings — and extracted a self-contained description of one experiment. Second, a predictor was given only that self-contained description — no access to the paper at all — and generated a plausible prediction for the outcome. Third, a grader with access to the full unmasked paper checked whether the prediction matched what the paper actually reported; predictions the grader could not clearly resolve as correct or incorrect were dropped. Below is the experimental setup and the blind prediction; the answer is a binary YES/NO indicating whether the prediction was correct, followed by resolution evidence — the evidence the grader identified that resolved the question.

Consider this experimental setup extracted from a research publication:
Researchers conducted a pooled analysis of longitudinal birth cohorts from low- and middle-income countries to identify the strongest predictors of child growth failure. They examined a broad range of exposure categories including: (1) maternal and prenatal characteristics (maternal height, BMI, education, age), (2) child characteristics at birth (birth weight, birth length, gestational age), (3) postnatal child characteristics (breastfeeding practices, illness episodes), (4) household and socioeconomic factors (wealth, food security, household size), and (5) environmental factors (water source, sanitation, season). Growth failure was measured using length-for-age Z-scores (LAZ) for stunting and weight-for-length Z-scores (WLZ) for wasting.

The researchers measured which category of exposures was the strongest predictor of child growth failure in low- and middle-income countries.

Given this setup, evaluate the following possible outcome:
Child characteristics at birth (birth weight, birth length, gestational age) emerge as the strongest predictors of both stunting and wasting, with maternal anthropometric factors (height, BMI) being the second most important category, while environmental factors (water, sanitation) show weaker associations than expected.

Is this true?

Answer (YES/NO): NO